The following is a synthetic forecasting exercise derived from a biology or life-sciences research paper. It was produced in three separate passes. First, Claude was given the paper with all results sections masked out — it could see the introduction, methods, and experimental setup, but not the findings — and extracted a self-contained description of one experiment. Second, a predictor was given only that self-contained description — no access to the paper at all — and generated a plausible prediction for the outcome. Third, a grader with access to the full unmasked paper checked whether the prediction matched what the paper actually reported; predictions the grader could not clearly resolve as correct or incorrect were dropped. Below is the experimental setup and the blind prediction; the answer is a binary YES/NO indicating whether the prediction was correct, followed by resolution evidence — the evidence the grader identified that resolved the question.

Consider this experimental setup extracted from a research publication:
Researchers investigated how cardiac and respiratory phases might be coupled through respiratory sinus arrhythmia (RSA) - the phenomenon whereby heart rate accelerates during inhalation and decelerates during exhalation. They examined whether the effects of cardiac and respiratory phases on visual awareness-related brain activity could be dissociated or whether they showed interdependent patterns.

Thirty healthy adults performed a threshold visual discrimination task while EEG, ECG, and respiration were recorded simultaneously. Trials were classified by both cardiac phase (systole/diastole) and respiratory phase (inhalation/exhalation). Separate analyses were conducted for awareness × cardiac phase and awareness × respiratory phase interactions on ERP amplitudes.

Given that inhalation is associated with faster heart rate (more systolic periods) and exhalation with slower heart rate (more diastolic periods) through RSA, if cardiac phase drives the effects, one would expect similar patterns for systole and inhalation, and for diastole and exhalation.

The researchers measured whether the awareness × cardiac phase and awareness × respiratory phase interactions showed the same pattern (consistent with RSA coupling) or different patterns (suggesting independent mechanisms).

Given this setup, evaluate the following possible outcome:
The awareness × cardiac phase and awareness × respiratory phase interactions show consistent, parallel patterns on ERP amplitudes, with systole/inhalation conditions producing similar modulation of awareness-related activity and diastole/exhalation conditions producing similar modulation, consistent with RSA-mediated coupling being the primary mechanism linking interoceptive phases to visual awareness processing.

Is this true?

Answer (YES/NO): NO